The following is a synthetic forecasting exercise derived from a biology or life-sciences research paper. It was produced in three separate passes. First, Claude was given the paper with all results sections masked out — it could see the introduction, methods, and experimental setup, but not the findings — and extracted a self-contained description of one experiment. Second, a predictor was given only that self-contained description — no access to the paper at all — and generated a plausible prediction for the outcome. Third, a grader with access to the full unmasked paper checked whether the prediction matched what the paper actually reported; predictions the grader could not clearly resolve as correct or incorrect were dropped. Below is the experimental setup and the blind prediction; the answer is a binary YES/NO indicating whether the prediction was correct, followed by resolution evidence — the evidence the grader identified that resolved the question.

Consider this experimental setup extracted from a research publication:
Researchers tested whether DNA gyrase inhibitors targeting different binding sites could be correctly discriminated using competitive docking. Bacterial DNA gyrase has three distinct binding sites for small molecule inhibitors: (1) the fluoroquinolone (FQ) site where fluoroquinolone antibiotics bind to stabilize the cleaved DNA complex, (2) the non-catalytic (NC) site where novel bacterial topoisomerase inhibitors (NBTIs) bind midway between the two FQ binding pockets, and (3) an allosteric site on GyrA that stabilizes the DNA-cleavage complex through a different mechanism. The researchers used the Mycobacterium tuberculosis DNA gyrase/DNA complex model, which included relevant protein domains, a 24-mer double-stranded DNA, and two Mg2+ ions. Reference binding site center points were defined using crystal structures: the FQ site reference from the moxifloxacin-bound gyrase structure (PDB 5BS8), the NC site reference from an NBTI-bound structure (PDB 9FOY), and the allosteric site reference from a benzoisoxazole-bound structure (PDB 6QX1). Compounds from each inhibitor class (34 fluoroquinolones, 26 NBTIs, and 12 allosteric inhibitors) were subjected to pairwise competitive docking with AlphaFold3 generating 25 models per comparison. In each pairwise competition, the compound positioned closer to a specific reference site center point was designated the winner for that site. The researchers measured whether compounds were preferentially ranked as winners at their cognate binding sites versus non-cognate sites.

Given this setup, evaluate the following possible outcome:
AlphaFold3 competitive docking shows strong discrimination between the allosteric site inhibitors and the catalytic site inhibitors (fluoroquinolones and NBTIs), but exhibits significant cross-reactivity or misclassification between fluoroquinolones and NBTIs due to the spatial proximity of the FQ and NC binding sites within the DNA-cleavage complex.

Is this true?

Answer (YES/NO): NO